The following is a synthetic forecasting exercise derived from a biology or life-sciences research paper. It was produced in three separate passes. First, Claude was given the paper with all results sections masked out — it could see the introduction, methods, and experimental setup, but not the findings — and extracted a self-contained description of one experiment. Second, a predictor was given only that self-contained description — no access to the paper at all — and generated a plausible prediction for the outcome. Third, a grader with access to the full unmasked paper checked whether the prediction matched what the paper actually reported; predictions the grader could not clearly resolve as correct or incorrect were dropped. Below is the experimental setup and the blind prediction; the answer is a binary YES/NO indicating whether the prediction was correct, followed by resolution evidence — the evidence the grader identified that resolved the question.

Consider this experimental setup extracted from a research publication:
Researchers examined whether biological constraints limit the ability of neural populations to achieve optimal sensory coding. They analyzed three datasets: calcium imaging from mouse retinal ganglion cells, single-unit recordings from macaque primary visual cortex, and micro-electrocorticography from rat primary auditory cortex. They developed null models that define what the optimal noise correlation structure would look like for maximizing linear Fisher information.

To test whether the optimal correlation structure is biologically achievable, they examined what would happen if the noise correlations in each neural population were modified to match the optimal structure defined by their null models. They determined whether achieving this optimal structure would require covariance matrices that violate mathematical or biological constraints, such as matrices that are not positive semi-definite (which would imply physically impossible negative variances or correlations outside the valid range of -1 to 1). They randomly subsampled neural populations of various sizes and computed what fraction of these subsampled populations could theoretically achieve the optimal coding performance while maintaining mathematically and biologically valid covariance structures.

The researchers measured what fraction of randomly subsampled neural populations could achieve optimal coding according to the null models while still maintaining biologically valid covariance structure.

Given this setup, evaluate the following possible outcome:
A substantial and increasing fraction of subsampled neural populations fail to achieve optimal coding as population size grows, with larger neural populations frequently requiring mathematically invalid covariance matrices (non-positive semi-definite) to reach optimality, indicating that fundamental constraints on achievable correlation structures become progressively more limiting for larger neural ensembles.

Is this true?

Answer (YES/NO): NO